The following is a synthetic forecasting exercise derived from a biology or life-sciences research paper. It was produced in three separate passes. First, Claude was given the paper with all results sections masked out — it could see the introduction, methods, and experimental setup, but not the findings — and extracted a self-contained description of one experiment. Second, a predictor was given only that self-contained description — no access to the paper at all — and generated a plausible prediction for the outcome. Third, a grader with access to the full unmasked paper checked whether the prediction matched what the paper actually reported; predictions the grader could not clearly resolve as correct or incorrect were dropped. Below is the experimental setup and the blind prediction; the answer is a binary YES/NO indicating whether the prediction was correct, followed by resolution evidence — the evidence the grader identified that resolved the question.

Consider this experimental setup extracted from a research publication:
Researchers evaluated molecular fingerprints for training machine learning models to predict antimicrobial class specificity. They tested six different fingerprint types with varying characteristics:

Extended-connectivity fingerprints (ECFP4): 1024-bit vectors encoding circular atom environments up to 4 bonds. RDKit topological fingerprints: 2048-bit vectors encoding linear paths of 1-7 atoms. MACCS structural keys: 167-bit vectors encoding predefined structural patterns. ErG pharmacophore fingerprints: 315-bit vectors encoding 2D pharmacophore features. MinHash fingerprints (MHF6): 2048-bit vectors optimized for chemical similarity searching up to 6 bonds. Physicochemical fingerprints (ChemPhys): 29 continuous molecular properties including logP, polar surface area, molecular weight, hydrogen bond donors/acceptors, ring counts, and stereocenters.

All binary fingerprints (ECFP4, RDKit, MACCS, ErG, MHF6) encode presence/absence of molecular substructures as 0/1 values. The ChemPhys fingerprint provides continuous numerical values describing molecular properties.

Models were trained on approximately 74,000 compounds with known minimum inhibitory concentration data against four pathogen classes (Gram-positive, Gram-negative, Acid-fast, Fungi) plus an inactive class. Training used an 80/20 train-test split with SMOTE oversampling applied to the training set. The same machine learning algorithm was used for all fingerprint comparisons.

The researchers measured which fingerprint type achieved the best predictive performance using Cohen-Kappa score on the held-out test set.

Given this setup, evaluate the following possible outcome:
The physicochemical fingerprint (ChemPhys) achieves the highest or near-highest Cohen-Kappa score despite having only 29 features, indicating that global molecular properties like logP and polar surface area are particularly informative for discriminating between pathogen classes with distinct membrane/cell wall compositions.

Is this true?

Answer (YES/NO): NO